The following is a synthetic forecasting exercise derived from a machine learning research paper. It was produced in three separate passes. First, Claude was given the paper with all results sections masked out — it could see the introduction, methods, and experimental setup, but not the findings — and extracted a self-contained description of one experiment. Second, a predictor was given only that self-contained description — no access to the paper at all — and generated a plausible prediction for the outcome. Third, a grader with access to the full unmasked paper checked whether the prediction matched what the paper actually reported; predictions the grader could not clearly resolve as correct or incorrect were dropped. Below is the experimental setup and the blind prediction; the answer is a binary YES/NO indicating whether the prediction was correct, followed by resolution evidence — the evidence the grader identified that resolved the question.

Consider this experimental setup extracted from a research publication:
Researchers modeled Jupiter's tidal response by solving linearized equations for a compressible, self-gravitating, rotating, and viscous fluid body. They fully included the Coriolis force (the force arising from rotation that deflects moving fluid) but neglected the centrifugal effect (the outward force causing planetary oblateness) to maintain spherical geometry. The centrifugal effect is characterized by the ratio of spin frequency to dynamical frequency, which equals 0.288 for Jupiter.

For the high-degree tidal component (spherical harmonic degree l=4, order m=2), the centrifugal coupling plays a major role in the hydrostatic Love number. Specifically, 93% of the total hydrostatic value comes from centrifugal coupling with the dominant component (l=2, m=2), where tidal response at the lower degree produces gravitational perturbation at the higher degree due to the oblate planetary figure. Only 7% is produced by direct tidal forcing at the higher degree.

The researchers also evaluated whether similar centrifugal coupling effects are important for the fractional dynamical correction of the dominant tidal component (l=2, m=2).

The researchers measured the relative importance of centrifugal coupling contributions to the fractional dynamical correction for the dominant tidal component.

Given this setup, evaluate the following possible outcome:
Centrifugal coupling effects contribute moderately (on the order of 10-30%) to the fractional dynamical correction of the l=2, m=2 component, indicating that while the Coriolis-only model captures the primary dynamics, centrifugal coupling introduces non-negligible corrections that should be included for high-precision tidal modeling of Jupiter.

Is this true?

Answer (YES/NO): NO